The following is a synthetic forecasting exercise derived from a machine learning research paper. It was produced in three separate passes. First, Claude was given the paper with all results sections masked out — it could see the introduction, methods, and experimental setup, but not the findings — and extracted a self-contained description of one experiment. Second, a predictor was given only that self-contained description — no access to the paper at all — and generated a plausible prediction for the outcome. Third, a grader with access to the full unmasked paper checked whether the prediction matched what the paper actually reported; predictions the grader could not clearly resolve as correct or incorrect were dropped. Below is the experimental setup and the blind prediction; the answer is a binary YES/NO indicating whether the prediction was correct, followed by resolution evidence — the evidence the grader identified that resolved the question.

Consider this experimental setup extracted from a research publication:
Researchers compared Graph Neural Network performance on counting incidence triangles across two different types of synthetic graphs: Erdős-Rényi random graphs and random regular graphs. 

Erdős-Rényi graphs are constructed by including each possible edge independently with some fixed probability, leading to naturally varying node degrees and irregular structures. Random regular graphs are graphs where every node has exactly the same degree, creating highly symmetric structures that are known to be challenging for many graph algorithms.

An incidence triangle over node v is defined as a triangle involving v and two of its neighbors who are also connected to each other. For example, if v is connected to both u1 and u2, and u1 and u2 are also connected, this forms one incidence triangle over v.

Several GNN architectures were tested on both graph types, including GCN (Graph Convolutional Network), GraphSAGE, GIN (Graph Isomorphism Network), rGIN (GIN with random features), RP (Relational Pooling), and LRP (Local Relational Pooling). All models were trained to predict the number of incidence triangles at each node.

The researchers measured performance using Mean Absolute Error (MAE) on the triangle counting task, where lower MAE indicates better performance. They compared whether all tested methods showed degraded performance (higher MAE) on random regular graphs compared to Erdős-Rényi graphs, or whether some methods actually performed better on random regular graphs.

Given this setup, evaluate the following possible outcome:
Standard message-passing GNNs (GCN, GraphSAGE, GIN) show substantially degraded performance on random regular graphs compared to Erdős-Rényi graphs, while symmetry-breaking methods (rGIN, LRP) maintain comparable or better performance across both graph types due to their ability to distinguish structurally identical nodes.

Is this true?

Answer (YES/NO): NO